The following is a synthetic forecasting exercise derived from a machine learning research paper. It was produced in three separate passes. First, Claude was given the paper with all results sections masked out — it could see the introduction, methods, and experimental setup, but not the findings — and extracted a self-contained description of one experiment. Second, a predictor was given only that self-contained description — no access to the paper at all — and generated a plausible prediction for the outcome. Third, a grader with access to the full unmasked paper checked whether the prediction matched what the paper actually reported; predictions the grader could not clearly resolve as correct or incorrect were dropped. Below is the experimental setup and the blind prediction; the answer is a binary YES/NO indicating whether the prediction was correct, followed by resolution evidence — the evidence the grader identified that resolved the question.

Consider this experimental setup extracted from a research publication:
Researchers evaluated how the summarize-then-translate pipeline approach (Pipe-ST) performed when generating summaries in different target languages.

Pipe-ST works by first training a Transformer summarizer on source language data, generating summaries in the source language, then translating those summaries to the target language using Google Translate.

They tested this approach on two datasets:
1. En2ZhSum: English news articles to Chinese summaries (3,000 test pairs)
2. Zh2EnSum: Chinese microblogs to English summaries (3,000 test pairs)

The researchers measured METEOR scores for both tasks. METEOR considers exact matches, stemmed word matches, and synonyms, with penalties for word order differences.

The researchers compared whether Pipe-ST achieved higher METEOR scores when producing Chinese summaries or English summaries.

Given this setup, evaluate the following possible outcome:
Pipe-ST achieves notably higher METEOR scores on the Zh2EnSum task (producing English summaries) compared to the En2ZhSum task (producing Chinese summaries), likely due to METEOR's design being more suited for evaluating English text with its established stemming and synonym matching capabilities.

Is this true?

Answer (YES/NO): YES